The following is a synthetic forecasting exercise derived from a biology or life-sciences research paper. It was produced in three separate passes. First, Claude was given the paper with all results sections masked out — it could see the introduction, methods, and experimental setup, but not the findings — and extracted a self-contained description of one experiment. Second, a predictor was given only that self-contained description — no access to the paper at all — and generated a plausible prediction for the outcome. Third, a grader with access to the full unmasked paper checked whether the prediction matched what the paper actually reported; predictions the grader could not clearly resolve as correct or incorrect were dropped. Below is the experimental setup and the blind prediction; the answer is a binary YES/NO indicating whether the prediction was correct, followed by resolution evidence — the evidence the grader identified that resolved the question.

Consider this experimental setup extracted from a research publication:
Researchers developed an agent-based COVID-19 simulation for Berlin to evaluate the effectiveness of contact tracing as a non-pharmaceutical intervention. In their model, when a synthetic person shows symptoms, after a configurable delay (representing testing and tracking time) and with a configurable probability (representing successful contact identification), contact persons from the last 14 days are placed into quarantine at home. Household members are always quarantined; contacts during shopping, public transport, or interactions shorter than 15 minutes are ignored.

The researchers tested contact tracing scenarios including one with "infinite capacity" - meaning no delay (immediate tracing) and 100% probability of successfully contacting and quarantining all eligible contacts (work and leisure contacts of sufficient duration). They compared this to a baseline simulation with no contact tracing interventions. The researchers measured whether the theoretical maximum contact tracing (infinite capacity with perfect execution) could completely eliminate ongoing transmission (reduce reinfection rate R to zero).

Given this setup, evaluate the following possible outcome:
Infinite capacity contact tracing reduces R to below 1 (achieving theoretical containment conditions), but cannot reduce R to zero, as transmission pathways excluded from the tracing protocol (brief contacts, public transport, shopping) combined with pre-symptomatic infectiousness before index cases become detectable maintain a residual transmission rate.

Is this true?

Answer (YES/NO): NO